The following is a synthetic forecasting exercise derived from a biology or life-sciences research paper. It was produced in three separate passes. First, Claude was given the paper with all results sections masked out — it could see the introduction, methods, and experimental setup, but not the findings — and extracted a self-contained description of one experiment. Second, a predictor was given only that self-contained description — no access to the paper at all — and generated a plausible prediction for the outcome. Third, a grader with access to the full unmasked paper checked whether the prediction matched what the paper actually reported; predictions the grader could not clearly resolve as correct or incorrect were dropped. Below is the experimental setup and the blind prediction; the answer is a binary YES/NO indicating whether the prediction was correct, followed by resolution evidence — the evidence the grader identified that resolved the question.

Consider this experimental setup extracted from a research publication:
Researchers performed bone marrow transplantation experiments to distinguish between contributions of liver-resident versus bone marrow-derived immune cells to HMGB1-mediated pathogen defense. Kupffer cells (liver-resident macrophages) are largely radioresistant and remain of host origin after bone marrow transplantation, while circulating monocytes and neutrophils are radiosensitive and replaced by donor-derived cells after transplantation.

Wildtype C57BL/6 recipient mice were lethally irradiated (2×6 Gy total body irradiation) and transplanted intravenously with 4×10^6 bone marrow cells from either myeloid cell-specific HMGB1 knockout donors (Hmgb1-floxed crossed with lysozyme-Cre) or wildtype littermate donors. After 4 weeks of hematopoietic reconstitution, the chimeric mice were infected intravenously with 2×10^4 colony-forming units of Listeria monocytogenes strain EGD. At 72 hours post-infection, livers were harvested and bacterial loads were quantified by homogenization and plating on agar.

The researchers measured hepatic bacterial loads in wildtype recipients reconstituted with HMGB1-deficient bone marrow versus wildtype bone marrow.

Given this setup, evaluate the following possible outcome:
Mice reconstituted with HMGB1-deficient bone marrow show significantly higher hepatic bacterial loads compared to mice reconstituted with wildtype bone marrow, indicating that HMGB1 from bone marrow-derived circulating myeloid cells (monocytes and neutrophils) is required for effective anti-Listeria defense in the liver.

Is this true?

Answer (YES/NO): YES